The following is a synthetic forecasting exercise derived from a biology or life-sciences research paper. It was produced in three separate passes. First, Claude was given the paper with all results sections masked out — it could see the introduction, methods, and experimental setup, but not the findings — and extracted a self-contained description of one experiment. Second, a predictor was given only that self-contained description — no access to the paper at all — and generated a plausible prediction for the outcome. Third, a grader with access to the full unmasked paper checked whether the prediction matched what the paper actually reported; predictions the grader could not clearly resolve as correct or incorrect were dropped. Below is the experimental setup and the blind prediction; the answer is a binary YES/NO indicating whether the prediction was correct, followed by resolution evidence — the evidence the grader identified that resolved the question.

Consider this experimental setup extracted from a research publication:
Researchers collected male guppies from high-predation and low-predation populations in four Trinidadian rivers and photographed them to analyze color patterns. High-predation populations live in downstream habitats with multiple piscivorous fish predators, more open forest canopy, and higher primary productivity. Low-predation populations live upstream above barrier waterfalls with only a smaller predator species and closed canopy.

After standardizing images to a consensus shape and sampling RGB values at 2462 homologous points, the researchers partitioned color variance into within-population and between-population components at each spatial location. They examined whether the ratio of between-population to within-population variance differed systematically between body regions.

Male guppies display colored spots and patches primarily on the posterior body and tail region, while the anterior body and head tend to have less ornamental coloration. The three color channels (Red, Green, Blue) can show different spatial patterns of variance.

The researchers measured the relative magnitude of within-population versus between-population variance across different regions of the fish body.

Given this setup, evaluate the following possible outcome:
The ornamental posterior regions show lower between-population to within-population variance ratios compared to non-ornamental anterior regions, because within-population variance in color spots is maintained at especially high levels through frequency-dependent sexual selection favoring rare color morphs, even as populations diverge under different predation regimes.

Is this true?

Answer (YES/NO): NO